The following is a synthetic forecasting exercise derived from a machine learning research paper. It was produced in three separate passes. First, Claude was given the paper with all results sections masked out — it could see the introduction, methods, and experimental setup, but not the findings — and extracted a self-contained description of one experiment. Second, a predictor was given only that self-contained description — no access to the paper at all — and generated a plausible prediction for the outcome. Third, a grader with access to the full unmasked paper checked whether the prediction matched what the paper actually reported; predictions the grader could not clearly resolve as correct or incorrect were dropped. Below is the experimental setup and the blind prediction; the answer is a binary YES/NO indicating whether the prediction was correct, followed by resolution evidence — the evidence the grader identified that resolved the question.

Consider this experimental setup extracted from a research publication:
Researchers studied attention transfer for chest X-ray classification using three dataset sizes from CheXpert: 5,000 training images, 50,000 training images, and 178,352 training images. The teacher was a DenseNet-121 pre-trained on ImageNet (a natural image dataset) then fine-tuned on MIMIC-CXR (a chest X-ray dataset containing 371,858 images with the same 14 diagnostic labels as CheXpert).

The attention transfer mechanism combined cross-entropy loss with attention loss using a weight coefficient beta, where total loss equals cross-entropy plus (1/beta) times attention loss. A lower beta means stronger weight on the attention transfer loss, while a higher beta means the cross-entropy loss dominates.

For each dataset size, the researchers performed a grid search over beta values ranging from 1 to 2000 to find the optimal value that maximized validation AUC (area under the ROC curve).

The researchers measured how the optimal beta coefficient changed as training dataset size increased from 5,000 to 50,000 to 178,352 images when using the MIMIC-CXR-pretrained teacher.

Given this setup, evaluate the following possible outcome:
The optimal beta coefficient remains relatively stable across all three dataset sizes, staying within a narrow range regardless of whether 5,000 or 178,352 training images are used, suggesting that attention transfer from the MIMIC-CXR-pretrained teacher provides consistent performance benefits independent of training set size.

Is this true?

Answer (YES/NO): NO